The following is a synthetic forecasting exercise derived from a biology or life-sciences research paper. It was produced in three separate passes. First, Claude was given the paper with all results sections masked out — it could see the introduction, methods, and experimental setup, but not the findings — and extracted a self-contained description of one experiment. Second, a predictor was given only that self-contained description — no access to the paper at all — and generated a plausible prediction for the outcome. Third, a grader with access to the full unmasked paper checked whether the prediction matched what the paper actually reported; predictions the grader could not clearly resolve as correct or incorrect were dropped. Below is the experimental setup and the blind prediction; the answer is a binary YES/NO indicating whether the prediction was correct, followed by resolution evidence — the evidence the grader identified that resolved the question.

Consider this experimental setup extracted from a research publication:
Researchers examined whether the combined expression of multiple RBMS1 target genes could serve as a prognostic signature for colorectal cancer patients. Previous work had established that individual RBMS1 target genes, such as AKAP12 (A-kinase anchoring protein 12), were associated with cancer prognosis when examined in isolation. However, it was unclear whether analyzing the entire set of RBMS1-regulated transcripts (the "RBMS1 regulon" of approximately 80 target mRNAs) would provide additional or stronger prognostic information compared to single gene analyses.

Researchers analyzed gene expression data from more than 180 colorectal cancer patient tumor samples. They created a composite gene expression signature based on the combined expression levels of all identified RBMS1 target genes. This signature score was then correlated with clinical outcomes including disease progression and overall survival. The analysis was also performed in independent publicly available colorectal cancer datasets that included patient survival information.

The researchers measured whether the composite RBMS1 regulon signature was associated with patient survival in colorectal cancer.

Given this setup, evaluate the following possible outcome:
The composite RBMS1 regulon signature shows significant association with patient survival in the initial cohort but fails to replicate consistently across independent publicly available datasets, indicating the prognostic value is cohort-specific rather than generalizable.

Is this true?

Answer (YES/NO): NO